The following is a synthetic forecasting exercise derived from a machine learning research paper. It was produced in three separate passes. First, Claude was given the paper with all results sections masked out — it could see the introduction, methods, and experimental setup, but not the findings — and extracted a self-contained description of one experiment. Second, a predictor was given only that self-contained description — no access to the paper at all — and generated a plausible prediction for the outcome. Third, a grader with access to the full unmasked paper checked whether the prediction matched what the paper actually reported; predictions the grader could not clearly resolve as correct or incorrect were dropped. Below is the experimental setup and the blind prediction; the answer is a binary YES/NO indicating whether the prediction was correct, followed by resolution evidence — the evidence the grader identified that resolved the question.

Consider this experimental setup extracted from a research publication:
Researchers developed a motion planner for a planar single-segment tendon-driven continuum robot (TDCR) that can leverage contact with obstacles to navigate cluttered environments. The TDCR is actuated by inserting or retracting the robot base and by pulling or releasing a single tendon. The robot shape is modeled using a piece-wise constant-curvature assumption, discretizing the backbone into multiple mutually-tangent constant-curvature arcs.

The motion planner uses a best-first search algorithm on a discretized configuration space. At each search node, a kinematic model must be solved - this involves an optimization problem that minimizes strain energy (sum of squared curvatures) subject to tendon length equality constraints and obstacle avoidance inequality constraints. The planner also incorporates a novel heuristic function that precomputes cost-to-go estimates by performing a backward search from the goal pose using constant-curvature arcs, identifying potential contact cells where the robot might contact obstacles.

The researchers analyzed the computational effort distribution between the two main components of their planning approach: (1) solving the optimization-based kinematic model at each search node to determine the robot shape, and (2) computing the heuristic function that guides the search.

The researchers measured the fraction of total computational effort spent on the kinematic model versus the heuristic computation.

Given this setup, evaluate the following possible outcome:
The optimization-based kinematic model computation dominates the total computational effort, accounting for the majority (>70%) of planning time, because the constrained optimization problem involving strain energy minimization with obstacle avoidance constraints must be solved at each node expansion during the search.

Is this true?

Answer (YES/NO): YES